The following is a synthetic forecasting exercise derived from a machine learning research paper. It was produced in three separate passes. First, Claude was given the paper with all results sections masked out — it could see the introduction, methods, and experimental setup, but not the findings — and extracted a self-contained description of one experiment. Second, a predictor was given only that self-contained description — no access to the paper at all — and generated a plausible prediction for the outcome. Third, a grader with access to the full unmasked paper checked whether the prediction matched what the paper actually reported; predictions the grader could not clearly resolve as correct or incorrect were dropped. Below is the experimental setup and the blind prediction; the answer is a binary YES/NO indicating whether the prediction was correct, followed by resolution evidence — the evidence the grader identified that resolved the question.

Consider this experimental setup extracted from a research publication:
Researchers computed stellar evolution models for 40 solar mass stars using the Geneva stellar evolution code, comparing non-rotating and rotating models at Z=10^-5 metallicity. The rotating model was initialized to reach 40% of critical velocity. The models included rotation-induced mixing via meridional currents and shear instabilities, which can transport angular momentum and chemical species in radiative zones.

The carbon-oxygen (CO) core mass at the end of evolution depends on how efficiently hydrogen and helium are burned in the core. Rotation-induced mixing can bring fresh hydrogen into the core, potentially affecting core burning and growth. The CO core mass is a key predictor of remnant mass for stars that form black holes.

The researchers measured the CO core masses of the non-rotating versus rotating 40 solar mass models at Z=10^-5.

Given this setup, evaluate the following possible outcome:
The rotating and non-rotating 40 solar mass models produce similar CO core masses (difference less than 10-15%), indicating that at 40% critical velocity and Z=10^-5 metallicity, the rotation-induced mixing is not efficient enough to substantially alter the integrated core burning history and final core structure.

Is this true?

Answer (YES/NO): NO